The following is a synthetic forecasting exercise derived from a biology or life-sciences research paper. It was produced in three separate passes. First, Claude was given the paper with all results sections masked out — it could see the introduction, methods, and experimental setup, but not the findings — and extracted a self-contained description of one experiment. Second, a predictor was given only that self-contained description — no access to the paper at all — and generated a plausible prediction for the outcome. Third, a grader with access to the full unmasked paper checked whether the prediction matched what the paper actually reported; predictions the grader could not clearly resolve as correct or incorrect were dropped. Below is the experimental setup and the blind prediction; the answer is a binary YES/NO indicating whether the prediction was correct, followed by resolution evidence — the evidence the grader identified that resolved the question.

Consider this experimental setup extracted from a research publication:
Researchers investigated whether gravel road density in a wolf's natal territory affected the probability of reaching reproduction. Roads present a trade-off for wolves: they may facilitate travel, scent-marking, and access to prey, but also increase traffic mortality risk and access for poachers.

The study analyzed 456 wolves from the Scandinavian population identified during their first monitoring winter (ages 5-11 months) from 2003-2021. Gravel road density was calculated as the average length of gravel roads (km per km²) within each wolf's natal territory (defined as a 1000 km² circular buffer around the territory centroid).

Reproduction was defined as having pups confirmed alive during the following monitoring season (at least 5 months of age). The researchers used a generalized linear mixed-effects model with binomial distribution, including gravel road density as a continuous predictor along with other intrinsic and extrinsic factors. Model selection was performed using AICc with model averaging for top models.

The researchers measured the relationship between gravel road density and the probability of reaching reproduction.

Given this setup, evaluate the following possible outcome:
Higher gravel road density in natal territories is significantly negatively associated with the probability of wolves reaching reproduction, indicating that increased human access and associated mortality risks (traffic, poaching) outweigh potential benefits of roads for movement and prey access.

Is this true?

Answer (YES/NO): NO